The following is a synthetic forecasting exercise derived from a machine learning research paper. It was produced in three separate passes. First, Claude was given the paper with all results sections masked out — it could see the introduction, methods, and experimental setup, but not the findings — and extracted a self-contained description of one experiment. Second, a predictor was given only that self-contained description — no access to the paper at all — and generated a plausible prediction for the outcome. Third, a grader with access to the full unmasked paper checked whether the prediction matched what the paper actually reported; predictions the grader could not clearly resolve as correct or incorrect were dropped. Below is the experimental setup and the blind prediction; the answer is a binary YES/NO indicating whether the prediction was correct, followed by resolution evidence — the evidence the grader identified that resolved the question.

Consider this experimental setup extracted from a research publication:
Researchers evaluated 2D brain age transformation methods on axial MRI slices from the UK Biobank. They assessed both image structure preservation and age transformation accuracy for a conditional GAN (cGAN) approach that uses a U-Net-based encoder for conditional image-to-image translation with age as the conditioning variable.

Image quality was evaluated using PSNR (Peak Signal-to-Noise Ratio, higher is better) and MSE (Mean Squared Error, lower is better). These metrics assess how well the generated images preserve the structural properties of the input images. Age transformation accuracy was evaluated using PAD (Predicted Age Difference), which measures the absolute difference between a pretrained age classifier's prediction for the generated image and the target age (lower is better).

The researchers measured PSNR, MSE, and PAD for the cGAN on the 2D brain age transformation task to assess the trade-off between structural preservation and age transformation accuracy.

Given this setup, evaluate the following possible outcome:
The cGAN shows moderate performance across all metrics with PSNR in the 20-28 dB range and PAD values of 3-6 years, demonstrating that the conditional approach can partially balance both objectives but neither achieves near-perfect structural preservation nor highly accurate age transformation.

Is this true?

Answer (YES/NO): NO